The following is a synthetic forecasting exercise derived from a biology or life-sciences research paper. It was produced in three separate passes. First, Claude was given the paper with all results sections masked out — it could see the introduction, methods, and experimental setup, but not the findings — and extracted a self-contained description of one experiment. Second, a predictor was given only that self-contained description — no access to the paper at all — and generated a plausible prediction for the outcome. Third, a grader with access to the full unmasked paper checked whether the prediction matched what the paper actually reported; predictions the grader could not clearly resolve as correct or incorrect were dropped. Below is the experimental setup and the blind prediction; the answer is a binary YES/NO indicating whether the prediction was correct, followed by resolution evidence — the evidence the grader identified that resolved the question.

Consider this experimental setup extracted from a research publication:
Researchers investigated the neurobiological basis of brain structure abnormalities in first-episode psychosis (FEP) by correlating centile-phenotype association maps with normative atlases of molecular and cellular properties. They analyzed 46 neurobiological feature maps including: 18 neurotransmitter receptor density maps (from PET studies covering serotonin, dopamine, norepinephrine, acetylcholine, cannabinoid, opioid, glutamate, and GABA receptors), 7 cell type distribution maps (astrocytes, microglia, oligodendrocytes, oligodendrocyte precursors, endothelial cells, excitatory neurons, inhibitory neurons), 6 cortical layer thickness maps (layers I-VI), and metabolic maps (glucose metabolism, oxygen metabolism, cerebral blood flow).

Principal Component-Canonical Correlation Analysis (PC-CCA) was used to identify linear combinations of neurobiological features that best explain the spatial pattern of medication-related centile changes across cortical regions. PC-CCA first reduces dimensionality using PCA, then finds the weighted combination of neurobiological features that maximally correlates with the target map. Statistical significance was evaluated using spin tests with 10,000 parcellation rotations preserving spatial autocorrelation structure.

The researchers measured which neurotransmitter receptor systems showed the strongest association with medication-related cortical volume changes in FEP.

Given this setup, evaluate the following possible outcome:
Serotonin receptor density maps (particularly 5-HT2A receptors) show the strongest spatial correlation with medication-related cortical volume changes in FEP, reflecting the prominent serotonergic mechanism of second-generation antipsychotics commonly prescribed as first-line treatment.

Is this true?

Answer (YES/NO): NO